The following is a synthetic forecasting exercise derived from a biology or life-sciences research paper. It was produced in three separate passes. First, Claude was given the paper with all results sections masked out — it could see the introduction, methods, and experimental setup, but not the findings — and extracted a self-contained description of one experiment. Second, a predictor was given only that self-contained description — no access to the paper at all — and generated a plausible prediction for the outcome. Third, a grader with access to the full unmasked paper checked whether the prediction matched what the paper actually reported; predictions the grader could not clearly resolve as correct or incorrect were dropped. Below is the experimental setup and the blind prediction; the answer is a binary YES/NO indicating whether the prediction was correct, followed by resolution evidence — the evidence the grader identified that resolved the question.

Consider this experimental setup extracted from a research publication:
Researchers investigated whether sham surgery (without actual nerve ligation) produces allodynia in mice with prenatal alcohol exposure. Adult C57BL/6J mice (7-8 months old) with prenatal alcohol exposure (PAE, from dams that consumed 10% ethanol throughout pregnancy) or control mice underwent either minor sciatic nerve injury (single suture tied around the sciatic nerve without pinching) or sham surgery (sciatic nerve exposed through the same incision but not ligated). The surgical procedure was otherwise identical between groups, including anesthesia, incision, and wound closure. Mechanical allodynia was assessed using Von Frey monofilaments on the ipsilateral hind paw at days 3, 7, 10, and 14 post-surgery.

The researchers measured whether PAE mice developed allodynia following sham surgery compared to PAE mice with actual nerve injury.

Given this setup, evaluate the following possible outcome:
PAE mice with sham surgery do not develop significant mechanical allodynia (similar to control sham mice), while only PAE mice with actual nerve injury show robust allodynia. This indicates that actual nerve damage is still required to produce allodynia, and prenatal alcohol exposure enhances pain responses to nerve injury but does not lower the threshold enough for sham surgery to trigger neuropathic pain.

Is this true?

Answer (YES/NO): YES